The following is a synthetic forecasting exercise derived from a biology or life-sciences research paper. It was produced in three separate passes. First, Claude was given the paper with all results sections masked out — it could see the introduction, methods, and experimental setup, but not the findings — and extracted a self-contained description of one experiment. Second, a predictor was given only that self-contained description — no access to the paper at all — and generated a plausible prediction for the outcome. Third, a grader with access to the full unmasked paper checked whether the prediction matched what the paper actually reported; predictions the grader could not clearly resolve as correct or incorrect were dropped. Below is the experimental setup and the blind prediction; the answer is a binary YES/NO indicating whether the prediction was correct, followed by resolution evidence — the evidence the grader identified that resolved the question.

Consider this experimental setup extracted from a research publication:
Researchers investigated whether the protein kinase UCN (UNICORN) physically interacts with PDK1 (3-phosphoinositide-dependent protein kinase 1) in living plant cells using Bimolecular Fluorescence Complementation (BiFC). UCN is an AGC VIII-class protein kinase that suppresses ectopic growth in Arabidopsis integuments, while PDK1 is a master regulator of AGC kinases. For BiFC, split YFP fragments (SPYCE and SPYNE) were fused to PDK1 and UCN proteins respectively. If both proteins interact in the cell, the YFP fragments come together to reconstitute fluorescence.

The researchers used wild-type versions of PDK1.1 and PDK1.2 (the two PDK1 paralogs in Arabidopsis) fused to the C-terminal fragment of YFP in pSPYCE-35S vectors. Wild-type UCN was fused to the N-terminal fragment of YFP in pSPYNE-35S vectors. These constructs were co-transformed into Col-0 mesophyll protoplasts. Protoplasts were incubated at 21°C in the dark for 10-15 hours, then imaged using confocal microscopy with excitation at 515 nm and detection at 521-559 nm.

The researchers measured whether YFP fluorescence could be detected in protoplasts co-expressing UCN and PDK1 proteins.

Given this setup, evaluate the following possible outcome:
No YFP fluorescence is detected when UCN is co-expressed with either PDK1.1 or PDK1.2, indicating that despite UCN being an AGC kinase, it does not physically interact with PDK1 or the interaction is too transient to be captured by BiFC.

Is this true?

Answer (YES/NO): NO